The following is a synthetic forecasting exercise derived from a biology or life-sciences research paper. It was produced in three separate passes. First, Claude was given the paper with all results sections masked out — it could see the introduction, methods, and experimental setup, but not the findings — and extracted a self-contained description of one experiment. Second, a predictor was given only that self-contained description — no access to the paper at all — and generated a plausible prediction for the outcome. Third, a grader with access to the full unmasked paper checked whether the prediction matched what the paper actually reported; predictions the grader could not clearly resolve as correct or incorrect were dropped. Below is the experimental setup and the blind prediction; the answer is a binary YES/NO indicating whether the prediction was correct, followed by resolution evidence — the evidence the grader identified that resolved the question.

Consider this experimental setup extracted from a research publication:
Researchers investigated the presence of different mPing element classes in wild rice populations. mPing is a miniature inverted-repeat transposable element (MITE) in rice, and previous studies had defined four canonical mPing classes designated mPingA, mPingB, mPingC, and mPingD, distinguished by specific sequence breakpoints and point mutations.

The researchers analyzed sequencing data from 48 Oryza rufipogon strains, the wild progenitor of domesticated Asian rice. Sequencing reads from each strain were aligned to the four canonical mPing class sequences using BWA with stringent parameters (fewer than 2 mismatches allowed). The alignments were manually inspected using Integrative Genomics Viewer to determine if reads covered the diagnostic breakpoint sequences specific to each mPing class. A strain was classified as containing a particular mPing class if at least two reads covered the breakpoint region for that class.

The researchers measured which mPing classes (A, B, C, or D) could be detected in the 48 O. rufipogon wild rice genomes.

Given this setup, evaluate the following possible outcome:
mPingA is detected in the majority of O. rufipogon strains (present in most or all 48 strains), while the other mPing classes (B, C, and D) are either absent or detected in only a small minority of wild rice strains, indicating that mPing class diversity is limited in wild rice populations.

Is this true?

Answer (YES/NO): NO